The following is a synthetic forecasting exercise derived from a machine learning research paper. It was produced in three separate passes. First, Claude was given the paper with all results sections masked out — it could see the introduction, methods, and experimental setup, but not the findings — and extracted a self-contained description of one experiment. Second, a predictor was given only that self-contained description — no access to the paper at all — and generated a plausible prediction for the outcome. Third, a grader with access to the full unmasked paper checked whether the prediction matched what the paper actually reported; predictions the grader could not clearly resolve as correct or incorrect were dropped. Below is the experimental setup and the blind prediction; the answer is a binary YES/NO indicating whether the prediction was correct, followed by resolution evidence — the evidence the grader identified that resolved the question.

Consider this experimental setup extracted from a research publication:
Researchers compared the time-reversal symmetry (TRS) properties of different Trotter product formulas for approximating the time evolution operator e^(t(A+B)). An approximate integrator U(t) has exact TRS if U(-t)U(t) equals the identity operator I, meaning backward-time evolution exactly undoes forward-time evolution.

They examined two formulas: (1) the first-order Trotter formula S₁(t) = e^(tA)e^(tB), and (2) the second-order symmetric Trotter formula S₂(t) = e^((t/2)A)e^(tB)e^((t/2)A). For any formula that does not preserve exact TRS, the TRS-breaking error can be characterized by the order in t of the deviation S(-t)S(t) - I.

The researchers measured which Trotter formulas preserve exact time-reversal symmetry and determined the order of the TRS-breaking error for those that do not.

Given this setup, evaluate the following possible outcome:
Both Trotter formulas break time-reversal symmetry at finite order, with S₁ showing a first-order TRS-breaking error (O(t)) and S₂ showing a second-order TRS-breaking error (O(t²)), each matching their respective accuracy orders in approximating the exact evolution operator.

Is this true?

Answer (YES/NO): NO